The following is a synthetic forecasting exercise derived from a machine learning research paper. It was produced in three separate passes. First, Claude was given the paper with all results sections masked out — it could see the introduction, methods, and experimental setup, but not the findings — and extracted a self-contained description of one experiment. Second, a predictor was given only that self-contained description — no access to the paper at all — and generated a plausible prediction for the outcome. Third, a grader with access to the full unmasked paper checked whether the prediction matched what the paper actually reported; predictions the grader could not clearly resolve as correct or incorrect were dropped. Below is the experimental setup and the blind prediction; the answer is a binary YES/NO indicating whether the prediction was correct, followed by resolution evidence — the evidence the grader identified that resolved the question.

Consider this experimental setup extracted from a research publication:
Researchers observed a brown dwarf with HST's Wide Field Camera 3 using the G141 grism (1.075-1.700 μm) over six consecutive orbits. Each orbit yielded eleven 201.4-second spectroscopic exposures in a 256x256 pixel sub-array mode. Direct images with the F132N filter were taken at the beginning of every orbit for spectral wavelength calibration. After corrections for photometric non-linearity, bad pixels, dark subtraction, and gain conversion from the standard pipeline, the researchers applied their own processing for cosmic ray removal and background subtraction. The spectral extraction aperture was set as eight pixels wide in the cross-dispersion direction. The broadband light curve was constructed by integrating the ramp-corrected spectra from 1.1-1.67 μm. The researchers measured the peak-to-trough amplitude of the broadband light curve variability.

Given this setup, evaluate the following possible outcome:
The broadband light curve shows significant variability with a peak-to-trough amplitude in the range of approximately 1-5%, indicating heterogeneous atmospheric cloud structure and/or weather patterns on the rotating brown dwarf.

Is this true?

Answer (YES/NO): NO